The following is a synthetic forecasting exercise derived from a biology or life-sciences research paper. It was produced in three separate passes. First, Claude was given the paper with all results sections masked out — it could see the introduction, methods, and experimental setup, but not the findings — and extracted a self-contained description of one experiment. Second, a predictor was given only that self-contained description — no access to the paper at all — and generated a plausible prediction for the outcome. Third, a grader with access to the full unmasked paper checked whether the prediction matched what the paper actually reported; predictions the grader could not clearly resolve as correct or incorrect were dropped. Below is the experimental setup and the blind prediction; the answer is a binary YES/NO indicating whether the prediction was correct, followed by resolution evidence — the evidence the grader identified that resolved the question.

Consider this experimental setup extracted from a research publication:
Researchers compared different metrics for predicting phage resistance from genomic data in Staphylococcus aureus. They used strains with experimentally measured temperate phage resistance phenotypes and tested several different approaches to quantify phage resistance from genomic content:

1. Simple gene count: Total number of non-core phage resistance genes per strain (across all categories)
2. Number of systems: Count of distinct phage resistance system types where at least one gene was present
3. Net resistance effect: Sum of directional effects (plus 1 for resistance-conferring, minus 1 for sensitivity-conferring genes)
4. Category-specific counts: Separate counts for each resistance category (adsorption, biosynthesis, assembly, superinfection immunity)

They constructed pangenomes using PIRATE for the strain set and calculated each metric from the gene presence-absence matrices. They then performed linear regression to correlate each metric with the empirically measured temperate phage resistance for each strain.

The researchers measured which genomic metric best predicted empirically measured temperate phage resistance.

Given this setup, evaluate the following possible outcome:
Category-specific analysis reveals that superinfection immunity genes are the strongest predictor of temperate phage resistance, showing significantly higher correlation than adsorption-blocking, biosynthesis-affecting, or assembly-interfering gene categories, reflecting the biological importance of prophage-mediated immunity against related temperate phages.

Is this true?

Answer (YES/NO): YES